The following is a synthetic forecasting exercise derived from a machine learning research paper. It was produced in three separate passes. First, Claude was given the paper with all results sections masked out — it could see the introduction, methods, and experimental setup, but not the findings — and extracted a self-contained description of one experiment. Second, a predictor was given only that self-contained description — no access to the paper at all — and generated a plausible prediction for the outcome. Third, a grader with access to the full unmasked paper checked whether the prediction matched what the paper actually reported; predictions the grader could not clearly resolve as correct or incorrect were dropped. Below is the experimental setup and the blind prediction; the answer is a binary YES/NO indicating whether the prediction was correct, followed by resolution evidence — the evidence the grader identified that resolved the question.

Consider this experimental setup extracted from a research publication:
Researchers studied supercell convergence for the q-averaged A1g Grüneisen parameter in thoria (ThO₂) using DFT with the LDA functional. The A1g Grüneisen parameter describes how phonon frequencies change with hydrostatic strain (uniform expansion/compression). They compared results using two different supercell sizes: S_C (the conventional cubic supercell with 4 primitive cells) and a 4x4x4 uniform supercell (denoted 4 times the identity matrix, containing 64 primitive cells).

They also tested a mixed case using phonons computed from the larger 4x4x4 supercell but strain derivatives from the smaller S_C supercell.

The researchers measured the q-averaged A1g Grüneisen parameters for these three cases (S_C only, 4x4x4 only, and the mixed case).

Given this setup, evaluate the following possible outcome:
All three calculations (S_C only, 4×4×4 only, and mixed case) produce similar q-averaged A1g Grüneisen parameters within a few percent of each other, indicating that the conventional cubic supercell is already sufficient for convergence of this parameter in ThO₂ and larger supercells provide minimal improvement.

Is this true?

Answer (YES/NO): YES